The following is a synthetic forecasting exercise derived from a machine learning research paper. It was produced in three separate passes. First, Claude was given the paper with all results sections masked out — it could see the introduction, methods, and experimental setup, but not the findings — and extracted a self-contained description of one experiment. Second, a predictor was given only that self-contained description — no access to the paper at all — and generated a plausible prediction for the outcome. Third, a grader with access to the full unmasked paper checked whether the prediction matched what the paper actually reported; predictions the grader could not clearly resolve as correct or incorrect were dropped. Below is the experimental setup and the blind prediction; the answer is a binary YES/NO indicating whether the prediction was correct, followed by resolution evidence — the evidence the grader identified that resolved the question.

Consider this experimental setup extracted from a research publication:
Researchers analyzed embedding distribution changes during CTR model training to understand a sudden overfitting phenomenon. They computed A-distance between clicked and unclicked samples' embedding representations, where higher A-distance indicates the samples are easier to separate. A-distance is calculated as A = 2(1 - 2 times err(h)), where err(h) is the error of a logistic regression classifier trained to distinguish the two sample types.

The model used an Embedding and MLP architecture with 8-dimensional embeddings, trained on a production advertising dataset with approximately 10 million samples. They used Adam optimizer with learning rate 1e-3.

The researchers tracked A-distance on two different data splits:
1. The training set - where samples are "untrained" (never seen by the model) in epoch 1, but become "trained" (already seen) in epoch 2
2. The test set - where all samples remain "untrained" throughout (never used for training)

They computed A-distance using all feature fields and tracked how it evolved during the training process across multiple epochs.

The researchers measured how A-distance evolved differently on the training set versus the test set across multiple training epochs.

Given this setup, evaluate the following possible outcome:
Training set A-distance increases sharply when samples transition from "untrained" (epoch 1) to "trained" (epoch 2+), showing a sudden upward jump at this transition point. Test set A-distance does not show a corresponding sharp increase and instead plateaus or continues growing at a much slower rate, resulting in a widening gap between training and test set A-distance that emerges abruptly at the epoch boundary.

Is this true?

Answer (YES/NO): YES